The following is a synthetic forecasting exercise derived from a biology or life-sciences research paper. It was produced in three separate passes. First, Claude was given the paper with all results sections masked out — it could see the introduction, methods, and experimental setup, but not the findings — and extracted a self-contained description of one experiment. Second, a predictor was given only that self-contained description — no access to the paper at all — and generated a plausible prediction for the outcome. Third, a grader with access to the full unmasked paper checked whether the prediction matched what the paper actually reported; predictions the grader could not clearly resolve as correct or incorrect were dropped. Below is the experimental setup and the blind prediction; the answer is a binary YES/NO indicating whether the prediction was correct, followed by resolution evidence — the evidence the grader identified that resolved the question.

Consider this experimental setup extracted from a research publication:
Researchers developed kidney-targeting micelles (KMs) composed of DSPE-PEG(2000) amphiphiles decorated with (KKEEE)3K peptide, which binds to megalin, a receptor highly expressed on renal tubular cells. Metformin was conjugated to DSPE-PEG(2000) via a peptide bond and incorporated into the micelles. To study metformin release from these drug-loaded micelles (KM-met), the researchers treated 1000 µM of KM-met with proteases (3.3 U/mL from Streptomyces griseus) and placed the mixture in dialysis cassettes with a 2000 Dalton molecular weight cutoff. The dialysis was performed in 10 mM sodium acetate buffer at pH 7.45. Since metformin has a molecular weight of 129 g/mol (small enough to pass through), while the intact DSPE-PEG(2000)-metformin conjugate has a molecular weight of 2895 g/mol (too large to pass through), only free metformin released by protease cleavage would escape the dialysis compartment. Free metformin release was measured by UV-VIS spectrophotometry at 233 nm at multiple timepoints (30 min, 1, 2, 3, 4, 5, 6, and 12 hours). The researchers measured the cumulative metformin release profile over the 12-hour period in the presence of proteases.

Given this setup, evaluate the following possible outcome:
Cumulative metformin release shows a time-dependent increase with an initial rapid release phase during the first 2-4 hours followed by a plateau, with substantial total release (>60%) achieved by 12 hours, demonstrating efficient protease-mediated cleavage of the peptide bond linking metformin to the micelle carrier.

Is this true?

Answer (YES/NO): NO